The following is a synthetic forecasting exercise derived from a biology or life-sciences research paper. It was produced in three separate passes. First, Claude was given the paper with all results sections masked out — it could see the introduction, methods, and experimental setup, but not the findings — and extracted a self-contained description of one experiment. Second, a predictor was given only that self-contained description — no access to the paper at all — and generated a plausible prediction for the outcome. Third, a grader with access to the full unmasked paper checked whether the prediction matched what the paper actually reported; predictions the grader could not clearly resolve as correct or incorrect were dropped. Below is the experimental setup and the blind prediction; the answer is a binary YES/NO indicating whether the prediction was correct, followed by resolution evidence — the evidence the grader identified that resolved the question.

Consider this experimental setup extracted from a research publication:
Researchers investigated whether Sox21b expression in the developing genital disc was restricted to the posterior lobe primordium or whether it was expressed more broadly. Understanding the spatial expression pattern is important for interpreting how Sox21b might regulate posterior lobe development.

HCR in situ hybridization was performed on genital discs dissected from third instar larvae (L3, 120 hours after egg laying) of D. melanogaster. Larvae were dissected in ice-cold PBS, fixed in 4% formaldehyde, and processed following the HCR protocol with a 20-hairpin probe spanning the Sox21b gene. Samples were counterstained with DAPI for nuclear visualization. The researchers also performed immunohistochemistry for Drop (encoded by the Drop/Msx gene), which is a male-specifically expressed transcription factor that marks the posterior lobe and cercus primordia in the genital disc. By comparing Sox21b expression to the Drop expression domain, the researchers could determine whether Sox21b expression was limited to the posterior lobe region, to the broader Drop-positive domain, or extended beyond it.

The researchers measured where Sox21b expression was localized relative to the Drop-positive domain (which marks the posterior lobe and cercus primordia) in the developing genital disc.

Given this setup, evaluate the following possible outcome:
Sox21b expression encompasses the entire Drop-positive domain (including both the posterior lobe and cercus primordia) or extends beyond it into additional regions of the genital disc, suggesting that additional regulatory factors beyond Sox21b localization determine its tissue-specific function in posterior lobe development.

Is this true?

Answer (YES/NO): YES